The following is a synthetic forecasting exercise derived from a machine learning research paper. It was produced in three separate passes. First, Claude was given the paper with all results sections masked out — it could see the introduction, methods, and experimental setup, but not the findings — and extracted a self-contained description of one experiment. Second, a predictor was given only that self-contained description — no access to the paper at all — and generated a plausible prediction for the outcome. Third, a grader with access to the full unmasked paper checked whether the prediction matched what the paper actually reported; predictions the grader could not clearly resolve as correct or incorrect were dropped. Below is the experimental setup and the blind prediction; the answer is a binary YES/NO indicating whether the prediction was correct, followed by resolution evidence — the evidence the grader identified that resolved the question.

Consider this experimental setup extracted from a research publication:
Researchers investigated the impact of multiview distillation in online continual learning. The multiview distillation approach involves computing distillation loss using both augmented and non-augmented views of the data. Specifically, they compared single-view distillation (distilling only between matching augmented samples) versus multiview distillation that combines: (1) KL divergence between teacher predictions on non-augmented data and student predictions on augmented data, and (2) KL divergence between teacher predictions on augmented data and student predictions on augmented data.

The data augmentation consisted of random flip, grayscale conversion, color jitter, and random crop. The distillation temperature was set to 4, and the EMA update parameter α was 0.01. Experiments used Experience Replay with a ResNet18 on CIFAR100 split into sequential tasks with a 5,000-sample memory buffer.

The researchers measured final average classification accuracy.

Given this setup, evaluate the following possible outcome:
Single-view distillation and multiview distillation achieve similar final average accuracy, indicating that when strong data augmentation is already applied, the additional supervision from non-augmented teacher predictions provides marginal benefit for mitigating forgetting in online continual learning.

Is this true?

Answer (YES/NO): NO